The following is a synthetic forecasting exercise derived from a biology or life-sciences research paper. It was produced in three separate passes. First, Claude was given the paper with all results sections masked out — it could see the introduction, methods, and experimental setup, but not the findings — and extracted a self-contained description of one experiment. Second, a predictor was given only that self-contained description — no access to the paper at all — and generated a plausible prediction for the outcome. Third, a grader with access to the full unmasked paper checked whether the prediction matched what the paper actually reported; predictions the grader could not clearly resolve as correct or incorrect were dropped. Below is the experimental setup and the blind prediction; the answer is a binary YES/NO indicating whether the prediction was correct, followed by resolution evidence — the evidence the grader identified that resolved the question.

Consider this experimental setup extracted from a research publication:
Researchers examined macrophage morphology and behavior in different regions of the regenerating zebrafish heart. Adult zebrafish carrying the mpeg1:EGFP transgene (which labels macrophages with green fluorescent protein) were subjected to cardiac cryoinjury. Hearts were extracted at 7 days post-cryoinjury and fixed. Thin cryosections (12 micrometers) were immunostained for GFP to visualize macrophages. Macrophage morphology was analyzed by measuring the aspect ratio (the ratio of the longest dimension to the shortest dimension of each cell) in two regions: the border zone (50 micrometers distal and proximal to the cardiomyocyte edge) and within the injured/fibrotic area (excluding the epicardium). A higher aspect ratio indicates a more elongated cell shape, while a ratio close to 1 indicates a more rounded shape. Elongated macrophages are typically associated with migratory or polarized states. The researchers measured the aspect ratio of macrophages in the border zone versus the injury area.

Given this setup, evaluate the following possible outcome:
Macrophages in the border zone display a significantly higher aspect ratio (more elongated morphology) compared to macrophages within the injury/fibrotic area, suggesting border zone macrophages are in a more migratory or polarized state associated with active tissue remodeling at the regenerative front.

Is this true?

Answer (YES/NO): YES